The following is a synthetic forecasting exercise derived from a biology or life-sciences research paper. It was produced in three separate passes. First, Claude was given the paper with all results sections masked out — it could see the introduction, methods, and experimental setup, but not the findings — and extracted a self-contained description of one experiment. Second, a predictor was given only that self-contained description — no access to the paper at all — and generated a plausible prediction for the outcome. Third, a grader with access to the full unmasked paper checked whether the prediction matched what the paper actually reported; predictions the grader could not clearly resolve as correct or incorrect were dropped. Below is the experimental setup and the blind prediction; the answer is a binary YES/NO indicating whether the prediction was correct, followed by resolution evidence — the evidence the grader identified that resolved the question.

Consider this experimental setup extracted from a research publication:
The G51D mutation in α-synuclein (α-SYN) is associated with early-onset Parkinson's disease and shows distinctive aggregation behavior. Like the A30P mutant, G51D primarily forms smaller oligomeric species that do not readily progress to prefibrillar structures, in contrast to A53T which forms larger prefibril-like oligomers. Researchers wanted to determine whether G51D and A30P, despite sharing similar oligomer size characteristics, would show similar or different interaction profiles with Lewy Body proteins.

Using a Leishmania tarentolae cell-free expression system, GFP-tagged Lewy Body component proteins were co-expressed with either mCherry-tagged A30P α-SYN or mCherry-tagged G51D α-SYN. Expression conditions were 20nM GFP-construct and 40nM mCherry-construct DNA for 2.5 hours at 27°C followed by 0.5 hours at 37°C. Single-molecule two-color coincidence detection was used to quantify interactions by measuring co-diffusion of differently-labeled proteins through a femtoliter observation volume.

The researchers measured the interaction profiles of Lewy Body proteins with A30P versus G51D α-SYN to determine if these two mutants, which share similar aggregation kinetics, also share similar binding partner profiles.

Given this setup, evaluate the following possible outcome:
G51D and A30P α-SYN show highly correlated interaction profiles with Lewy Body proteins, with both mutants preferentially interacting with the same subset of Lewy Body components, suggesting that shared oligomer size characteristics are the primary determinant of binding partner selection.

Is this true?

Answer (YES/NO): NO